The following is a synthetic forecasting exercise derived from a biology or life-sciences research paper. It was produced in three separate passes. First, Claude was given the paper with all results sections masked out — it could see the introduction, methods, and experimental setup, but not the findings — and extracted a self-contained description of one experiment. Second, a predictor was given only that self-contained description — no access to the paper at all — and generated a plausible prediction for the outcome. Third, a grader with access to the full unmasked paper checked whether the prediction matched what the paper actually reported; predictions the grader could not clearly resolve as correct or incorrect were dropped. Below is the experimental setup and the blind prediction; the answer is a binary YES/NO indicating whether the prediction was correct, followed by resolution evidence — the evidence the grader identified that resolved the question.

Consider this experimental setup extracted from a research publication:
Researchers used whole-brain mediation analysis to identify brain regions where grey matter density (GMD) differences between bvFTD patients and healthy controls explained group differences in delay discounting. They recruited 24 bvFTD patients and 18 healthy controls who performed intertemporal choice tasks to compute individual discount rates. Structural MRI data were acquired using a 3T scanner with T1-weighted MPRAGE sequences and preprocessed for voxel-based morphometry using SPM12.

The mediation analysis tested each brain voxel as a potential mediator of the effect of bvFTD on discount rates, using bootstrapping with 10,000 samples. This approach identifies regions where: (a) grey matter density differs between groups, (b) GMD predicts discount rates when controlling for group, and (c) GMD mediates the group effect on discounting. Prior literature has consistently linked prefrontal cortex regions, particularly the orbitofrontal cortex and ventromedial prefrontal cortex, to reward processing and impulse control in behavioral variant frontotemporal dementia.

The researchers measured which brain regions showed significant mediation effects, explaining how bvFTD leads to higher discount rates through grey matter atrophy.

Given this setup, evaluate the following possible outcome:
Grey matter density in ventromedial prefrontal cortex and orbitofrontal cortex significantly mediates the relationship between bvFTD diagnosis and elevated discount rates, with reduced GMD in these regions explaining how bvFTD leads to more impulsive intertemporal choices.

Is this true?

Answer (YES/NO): NO